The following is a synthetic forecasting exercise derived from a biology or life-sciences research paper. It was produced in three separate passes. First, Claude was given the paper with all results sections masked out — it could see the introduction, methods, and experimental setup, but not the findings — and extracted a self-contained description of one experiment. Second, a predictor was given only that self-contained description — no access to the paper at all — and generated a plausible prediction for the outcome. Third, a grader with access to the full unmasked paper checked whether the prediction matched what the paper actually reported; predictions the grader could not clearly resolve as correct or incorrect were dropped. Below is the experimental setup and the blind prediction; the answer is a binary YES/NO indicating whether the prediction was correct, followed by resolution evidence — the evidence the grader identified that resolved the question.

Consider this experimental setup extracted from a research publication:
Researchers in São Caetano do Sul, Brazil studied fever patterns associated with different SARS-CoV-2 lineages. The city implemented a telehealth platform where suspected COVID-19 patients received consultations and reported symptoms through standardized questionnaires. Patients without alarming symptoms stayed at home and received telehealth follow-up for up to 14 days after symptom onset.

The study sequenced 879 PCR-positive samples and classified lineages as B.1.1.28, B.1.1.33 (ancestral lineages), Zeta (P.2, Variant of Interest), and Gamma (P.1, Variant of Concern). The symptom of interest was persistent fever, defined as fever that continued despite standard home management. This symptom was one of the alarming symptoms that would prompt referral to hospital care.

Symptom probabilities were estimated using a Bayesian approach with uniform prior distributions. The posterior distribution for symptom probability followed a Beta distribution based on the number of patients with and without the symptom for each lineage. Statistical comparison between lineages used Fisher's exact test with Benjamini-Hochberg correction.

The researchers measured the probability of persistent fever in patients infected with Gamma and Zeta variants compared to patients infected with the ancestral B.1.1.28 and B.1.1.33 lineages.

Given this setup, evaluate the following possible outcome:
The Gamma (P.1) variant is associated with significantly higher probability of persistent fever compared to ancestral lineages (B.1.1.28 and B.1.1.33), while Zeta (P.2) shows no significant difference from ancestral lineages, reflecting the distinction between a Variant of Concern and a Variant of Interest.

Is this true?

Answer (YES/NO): NO